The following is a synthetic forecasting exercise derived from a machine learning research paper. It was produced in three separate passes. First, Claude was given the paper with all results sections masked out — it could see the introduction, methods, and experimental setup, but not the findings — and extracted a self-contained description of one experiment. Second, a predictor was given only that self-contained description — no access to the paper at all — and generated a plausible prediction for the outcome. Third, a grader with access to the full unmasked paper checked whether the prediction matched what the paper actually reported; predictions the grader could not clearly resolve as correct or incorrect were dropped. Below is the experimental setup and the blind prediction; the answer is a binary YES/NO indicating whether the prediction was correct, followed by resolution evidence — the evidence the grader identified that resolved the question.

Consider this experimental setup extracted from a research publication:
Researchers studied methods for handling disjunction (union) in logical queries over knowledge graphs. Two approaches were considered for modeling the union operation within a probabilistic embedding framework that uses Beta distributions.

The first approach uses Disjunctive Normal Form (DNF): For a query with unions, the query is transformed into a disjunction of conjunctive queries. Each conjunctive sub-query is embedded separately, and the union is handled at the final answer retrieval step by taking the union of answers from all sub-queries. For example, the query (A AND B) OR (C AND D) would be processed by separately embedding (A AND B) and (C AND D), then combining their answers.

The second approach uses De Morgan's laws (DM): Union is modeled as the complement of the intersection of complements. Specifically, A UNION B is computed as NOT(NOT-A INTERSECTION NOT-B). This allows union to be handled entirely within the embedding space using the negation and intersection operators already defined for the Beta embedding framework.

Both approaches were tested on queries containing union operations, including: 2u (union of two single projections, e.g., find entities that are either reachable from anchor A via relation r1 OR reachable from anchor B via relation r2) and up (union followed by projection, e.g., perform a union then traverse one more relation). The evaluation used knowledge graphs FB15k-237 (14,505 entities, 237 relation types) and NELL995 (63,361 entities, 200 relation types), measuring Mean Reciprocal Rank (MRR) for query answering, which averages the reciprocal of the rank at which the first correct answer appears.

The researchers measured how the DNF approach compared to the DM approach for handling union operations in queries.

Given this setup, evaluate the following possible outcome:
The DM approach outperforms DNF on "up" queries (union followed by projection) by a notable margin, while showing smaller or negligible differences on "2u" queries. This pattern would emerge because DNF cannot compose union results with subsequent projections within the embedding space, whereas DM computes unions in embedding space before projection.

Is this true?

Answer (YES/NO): NO